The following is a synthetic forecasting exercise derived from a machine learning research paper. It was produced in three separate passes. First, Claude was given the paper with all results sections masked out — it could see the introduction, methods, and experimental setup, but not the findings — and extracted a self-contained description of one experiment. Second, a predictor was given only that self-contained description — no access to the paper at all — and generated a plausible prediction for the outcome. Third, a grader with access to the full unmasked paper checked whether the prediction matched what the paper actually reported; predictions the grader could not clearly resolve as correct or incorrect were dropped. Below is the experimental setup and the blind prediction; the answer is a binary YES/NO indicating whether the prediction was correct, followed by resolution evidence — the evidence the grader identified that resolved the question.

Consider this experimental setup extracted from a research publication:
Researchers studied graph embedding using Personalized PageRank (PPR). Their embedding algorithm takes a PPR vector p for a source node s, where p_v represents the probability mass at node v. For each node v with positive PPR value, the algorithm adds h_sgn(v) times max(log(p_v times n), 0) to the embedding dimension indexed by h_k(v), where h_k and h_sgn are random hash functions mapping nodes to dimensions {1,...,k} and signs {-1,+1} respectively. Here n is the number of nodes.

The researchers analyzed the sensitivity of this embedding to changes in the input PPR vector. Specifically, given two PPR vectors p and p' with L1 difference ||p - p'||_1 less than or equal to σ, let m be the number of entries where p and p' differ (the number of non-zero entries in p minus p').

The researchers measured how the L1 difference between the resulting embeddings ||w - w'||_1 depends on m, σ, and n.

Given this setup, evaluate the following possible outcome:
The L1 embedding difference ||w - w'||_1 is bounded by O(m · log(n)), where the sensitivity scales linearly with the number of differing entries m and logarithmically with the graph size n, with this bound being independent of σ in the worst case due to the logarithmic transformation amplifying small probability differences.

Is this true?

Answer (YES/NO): NO